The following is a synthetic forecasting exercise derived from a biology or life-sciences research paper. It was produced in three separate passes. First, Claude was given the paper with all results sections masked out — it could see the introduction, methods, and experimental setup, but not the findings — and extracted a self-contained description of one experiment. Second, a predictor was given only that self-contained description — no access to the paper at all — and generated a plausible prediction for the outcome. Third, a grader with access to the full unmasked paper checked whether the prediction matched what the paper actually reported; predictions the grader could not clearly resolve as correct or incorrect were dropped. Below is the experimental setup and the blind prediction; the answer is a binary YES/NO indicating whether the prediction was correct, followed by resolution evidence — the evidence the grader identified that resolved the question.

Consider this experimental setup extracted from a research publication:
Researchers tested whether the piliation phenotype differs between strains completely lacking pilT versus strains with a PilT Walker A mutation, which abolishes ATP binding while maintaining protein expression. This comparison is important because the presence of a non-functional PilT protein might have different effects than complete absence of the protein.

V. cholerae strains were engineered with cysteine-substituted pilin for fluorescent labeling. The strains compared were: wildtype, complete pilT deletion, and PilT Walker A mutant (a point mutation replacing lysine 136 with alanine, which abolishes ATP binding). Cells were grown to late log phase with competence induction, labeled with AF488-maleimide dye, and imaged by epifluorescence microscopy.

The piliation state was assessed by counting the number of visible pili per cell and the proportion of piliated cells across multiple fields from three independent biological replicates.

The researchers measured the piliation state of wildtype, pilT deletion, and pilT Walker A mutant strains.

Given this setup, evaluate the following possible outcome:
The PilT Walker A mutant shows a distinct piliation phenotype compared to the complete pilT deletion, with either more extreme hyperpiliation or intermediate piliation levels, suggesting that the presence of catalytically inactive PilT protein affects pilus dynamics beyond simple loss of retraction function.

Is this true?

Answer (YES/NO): NO